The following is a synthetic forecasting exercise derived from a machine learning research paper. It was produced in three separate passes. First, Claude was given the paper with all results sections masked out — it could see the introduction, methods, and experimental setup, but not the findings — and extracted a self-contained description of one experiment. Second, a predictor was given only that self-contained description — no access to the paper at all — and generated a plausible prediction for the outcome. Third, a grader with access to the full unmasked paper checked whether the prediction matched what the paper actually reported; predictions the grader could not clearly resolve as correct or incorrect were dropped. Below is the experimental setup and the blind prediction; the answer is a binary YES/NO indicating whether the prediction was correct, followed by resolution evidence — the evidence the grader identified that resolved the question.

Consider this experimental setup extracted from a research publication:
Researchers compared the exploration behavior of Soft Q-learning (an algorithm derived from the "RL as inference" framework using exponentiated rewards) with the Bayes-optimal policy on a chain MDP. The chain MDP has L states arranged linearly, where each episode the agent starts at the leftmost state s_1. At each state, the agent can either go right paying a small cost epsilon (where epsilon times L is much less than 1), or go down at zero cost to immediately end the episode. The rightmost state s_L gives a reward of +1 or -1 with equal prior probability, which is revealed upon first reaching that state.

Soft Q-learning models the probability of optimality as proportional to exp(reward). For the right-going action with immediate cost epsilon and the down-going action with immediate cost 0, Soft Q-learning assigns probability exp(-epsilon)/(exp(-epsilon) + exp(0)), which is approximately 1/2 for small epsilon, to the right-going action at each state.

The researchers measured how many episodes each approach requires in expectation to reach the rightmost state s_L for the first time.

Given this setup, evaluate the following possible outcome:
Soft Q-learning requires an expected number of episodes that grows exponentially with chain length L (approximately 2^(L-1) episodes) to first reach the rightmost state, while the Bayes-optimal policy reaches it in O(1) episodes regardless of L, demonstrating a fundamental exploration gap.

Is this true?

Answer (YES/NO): YES